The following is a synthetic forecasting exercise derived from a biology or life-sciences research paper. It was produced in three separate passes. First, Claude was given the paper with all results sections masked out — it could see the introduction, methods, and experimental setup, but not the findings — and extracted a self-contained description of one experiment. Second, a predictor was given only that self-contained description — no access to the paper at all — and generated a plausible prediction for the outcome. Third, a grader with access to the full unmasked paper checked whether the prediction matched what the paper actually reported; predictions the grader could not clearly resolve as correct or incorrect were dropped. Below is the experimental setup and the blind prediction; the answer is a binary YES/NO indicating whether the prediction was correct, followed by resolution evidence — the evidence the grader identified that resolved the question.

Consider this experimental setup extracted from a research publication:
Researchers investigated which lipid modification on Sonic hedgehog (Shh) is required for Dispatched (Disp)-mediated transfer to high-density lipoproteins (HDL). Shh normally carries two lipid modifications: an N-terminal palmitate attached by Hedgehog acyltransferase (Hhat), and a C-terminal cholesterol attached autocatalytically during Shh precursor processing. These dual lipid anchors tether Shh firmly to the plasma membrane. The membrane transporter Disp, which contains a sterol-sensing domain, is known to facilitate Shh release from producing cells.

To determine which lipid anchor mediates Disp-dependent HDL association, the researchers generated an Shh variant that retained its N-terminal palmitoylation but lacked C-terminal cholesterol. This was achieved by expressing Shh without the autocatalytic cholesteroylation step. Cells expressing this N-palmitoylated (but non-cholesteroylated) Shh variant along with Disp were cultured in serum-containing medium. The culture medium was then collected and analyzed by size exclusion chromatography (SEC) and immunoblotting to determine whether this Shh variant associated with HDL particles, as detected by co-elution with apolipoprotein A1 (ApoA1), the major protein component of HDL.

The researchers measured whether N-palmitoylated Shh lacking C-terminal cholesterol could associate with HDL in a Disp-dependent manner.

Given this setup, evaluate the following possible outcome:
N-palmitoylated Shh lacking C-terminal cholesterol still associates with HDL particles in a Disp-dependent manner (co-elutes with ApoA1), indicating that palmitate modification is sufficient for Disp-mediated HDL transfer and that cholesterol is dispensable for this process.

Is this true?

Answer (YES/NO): NO